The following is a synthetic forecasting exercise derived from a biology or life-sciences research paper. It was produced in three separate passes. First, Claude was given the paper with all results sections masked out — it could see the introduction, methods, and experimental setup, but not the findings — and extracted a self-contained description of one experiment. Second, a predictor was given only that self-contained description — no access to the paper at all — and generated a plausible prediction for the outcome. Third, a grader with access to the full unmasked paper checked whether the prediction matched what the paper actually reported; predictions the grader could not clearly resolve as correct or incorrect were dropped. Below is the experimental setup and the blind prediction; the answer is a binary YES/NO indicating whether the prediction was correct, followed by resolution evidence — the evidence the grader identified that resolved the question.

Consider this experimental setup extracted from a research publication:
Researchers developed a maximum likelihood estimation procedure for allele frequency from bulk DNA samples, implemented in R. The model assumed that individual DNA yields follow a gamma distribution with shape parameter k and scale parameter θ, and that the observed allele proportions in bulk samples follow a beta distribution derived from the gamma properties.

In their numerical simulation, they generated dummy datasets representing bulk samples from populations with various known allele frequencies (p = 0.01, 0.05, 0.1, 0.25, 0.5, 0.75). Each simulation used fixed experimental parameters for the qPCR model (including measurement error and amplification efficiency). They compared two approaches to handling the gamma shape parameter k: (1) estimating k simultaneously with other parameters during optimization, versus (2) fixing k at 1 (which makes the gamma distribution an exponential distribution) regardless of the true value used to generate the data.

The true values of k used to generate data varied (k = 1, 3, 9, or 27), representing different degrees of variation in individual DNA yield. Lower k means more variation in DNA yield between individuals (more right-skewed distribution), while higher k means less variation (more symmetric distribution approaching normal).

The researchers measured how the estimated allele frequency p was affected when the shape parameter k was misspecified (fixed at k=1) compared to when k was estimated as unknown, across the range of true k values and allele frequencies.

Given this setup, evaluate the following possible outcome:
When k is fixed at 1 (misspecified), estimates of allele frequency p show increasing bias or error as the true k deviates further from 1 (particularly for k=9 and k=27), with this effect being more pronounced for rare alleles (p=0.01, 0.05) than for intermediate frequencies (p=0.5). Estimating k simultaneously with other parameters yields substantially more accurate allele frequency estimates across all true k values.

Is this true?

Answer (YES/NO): NO